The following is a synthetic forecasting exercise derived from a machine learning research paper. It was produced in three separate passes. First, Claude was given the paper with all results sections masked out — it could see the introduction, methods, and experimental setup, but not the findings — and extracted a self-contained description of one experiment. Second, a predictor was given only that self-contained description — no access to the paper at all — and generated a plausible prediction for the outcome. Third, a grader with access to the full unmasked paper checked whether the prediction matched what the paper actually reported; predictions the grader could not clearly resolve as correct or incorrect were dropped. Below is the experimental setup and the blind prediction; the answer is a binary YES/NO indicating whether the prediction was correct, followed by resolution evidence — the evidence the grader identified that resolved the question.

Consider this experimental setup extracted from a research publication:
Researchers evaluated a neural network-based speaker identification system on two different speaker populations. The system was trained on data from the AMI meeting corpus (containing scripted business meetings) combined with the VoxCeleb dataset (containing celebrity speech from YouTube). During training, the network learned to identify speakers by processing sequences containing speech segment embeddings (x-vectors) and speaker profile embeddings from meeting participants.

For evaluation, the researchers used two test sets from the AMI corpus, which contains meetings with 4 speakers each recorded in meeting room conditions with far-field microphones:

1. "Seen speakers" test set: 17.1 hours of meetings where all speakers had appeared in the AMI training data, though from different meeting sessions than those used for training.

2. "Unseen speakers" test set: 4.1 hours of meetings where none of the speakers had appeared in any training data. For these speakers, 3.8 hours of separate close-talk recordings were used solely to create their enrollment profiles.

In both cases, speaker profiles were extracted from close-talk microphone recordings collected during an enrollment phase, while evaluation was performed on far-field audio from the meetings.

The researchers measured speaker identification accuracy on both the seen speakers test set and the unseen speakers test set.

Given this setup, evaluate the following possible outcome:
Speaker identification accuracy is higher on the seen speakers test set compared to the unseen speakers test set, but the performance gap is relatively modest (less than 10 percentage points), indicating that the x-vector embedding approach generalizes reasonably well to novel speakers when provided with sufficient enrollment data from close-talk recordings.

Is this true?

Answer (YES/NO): NO